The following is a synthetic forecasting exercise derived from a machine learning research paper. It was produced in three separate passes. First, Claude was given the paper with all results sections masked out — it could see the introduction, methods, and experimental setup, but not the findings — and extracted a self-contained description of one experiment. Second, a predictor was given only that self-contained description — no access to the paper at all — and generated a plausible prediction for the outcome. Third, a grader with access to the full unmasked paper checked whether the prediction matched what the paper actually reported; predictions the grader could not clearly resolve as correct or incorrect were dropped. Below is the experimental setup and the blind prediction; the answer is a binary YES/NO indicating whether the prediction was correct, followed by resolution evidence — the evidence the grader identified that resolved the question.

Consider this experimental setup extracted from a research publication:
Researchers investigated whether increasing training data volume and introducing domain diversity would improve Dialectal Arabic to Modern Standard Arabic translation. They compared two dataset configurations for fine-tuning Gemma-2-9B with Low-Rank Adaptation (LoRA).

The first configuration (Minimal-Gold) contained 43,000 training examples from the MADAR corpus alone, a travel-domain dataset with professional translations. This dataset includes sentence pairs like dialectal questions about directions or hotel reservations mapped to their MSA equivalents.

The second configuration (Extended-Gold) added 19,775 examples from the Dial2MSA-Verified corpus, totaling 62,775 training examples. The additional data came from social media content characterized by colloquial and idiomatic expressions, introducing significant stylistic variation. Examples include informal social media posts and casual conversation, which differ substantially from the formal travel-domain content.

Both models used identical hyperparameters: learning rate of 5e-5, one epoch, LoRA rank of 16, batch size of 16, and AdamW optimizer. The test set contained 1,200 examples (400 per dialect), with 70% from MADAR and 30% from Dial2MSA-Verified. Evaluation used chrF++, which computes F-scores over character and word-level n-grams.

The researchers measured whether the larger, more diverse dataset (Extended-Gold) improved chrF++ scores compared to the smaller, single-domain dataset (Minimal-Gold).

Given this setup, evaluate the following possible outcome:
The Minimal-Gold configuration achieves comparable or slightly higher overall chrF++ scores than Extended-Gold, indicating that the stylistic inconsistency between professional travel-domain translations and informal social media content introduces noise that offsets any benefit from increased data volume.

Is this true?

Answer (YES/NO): NO